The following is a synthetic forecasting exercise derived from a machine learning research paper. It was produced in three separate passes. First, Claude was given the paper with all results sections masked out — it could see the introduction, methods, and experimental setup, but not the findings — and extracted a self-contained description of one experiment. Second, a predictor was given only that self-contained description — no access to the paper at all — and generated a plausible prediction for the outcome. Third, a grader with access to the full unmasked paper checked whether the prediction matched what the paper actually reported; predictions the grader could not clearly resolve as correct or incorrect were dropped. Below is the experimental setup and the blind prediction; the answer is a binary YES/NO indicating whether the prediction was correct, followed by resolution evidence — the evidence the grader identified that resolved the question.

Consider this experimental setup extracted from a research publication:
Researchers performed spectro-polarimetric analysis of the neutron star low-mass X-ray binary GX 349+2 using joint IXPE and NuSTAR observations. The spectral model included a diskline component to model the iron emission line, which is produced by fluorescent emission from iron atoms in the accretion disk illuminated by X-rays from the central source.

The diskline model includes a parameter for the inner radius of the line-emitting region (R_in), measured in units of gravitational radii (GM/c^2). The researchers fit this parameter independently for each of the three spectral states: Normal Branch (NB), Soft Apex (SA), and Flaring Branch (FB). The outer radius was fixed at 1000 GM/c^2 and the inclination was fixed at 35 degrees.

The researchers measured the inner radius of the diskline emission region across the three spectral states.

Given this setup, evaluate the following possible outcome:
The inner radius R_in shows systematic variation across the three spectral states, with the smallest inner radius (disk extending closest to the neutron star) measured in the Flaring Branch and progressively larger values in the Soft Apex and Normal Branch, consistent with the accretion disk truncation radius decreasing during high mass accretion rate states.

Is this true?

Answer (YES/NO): NO